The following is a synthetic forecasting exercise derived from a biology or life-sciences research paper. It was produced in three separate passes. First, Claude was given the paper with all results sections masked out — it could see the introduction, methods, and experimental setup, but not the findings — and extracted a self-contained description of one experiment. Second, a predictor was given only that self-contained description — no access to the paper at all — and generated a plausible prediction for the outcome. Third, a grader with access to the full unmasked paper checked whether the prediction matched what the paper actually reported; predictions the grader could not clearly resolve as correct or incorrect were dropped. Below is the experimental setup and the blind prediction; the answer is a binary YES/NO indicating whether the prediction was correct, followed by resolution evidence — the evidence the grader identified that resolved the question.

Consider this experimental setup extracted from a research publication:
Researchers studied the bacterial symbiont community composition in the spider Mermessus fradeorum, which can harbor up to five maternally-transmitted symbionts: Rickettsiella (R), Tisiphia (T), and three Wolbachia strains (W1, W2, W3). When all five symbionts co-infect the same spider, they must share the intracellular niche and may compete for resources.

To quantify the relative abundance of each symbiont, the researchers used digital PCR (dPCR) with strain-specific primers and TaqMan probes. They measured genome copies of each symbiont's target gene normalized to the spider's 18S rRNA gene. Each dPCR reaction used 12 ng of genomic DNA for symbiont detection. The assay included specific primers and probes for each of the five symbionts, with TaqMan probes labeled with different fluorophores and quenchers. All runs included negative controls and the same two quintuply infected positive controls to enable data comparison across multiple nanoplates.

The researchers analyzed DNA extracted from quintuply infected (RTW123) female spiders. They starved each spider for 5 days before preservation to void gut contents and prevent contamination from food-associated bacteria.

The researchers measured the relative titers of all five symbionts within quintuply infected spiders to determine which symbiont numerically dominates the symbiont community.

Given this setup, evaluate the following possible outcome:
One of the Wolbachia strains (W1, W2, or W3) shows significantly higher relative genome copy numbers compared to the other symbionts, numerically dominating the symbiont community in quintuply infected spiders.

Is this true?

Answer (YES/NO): YES